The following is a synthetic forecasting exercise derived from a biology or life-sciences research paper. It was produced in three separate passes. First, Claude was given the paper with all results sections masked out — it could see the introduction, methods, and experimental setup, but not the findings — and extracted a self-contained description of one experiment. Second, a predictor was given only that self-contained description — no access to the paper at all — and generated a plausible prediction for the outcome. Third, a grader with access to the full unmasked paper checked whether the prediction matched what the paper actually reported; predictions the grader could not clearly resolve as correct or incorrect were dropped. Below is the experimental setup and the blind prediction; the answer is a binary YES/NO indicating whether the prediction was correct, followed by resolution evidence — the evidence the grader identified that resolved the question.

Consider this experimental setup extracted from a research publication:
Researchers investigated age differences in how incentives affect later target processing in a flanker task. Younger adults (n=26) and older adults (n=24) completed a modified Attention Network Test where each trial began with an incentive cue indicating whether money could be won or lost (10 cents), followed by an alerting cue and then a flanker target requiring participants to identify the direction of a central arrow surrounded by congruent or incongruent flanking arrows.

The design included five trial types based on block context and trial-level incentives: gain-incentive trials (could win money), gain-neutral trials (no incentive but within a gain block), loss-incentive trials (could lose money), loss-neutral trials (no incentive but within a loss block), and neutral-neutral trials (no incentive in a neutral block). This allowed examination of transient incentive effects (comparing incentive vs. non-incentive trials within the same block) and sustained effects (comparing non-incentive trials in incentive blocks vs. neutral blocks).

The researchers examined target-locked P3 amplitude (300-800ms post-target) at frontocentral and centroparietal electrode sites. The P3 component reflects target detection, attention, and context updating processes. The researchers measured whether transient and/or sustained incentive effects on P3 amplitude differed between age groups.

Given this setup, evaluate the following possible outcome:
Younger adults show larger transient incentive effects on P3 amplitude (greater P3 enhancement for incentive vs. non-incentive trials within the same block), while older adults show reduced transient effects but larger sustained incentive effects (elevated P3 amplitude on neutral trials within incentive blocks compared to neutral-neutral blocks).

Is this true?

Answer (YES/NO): NO